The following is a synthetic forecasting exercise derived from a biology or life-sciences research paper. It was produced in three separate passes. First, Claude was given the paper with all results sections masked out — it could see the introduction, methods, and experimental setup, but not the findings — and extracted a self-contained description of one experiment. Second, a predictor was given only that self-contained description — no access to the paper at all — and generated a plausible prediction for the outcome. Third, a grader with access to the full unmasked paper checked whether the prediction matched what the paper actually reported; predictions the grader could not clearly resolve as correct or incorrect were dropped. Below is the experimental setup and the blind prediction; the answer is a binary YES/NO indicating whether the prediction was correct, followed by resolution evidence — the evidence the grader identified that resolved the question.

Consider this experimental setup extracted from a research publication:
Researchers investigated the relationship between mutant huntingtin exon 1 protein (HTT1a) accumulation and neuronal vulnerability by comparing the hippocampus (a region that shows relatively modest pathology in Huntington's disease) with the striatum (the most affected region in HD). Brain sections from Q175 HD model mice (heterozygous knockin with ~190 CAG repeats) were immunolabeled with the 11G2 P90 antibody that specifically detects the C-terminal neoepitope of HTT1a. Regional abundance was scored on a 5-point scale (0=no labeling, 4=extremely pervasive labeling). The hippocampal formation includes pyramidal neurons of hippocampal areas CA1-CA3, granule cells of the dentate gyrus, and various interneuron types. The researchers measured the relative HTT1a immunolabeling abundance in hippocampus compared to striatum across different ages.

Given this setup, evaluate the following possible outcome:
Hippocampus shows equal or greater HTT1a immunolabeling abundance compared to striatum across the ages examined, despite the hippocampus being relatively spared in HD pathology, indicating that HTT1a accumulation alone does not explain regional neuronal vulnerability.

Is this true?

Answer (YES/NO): YES